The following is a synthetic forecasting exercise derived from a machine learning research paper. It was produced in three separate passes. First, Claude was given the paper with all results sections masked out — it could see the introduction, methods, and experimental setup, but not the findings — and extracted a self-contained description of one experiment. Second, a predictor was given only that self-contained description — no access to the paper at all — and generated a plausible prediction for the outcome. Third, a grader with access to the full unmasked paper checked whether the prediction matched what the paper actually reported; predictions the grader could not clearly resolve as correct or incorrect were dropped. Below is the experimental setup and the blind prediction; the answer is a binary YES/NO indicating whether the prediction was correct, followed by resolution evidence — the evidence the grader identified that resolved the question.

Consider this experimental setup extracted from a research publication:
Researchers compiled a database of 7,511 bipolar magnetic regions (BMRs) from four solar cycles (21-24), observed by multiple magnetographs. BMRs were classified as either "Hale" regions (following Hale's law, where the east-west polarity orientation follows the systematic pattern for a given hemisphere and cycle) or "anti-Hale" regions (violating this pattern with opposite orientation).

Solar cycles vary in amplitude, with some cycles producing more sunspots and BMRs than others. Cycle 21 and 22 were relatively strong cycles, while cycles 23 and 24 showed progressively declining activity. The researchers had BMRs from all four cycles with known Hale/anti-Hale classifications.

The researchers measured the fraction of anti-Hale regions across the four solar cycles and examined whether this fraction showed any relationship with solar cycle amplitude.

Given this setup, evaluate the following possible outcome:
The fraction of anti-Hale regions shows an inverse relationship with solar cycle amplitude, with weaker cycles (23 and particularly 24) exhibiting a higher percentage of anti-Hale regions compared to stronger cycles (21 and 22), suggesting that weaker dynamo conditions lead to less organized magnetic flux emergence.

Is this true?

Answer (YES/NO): NO